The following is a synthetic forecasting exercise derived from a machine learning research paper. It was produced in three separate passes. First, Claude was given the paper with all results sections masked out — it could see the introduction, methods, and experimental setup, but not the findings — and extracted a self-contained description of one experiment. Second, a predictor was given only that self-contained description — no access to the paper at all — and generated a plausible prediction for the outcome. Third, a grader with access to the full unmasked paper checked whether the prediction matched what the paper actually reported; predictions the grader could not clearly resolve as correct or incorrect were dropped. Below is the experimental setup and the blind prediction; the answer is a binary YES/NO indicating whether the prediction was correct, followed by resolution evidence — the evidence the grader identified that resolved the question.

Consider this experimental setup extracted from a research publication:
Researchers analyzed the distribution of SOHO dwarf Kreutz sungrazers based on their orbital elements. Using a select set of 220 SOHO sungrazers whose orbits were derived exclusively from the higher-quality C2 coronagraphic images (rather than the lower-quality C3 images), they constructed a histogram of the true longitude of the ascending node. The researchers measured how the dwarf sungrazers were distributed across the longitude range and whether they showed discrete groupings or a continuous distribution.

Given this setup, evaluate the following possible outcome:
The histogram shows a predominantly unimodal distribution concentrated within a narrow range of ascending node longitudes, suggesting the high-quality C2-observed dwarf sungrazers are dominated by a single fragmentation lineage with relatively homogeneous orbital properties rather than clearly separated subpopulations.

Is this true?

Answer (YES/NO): NO